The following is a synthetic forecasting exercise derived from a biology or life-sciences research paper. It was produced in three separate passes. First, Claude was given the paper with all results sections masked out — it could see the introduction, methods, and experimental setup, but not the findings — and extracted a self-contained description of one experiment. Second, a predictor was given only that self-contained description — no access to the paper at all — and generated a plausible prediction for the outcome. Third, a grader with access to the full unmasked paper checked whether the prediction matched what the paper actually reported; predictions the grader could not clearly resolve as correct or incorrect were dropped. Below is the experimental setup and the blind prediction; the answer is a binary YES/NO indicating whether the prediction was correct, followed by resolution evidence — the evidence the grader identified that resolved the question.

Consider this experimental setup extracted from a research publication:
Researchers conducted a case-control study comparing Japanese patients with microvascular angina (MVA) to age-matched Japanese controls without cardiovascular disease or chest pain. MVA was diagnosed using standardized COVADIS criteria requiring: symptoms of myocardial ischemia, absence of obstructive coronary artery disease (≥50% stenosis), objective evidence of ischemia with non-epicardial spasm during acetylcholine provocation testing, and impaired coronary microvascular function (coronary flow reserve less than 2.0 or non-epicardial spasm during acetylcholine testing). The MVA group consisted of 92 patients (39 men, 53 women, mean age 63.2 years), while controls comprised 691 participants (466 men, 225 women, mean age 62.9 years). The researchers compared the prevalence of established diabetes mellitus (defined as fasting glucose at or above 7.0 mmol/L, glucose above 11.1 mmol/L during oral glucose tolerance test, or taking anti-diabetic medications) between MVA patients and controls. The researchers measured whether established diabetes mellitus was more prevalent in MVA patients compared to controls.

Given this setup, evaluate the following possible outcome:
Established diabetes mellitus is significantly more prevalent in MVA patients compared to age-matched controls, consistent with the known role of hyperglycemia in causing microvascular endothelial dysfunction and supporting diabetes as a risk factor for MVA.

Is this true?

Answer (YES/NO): NO